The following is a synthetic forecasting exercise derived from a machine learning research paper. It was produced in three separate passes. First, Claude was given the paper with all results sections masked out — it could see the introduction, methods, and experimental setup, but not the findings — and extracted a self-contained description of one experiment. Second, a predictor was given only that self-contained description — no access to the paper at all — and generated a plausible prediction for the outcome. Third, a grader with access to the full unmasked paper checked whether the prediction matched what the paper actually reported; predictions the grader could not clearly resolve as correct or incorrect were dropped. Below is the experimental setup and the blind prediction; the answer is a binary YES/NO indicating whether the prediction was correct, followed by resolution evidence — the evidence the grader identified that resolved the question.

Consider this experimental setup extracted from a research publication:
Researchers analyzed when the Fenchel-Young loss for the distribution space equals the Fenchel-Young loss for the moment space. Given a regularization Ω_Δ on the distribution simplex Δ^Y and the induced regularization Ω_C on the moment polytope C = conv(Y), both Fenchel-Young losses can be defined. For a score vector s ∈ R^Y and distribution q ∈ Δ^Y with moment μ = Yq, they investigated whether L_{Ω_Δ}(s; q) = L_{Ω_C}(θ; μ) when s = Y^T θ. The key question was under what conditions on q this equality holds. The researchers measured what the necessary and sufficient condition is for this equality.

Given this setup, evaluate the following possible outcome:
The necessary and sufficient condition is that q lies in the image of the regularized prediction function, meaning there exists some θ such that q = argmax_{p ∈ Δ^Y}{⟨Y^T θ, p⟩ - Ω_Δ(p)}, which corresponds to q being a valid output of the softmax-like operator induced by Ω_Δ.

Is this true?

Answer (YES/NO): NO